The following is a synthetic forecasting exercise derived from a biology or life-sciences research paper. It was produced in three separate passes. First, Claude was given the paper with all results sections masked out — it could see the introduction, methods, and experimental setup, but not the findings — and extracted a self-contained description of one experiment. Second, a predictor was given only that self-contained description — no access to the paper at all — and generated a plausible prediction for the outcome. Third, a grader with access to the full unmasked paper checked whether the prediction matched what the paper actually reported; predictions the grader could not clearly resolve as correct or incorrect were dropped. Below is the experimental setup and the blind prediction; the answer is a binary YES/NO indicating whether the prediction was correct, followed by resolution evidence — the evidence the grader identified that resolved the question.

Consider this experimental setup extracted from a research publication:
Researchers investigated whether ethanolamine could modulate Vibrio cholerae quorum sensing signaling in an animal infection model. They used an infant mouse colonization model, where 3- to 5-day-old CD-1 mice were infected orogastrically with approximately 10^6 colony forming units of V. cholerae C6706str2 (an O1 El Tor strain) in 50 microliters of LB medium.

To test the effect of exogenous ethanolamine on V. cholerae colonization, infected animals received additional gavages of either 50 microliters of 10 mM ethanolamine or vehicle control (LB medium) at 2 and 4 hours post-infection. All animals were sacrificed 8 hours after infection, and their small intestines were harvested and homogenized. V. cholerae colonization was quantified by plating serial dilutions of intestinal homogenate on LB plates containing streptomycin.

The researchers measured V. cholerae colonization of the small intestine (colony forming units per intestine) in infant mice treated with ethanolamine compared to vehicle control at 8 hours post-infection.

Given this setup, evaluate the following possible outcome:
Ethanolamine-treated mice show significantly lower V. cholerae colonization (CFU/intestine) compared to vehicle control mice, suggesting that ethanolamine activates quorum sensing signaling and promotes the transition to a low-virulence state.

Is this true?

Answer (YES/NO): YES